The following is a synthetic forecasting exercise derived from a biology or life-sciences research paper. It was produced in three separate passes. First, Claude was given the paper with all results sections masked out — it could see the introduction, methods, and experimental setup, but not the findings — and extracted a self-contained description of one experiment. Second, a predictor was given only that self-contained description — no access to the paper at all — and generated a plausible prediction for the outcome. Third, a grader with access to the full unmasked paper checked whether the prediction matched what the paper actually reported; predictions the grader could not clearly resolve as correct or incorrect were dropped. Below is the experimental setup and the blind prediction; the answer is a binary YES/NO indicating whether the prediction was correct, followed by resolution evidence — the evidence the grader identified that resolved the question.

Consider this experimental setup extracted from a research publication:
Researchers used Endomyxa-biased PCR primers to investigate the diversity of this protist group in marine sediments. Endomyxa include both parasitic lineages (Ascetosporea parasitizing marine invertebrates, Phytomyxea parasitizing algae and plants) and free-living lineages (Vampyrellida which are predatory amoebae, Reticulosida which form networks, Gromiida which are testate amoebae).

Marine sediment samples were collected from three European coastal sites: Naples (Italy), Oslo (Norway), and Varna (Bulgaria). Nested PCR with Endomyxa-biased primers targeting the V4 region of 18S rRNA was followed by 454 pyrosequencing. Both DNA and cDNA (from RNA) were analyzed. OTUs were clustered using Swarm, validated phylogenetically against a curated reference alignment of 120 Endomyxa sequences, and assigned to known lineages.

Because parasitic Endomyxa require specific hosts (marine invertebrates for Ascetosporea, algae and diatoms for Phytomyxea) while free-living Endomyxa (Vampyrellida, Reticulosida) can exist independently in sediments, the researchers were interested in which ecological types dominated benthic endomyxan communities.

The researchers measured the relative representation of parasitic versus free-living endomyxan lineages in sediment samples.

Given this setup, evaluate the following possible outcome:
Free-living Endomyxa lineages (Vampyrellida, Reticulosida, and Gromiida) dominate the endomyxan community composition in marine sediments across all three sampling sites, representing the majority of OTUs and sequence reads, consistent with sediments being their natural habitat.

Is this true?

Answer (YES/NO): NO